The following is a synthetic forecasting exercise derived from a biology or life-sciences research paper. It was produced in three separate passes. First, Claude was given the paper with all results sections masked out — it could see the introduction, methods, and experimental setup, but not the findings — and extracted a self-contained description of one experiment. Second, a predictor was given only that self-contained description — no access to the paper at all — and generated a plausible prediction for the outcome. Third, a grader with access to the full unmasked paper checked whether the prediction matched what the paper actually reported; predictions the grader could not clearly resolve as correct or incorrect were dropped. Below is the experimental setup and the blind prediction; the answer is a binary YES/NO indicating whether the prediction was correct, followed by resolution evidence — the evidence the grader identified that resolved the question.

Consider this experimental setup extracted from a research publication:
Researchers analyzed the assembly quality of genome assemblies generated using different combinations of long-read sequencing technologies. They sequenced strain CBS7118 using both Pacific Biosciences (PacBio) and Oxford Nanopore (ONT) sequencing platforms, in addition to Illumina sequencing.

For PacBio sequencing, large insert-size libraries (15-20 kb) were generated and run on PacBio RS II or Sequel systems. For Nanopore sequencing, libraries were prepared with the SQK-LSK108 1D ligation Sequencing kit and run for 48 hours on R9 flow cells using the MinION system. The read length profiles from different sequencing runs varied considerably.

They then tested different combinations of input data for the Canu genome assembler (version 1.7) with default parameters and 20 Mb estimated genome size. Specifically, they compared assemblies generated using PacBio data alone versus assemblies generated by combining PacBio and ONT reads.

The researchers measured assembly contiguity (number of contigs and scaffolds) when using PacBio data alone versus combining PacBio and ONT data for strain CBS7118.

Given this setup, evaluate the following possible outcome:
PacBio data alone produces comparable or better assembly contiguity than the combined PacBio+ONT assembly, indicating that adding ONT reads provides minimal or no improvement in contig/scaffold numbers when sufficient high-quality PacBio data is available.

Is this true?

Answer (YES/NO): YES